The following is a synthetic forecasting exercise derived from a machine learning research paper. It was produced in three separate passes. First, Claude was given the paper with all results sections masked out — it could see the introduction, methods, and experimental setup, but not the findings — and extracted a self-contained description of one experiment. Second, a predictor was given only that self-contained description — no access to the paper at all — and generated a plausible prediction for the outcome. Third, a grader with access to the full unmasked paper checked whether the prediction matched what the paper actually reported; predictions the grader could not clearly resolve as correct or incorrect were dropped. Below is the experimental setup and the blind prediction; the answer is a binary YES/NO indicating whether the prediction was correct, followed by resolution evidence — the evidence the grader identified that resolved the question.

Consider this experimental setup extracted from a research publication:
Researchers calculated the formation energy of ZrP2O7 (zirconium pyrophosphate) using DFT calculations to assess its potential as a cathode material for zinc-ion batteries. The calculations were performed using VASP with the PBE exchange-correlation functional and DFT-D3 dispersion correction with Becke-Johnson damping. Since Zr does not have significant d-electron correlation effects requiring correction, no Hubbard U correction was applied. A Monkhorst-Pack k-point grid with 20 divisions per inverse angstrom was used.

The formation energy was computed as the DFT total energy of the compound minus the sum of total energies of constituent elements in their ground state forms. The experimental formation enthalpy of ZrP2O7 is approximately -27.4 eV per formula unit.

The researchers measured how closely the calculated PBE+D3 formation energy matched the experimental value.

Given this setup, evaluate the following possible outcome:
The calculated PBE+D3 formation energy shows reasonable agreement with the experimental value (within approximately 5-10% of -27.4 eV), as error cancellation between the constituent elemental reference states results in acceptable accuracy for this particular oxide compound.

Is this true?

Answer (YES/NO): NO